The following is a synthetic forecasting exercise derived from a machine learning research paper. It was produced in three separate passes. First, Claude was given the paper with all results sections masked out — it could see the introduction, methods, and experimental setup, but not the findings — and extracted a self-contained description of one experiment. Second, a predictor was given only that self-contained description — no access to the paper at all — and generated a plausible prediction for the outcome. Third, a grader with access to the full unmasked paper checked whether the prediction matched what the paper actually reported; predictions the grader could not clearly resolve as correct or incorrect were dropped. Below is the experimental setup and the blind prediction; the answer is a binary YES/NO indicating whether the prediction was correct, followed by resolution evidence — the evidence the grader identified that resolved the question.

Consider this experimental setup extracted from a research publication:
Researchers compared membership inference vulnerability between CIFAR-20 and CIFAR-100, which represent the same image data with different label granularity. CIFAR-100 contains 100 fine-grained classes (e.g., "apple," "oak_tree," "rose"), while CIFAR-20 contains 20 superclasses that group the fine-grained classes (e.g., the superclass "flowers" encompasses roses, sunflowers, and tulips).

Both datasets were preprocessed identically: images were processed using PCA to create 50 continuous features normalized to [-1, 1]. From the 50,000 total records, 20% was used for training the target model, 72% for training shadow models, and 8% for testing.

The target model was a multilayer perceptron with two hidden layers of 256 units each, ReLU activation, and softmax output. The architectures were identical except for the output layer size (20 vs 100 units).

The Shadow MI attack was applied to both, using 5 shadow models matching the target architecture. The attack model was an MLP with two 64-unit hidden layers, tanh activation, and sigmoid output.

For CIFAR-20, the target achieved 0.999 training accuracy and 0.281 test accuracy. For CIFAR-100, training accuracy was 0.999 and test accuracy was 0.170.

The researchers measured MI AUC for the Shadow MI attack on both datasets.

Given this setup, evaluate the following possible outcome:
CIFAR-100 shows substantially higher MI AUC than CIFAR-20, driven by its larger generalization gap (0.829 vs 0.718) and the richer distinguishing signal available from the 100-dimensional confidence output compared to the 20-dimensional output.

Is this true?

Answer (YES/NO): NO